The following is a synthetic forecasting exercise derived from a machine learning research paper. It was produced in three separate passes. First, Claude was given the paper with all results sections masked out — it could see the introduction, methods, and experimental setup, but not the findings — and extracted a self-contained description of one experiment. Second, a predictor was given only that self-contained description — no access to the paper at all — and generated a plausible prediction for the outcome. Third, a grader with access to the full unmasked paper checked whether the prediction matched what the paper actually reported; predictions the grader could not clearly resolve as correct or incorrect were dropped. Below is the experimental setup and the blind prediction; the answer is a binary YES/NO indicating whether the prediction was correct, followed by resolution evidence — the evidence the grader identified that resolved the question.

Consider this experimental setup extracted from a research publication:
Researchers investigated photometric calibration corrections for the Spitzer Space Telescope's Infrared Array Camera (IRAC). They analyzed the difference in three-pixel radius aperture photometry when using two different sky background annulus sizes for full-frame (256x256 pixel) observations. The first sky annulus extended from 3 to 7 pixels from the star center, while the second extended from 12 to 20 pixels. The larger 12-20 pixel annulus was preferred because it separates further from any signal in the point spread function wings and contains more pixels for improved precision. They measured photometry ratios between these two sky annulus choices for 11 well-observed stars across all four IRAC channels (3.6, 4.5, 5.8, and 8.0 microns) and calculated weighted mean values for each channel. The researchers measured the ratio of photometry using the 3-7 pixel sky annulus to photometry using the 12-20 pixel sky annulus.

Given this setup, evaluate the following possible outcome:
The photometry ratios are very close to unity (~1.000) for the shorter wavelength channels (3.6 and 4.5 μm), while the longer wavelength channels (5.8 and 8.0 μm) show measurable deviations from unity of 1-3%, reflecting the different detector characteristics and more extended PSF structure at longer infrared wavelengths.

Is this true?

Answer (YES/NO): NO